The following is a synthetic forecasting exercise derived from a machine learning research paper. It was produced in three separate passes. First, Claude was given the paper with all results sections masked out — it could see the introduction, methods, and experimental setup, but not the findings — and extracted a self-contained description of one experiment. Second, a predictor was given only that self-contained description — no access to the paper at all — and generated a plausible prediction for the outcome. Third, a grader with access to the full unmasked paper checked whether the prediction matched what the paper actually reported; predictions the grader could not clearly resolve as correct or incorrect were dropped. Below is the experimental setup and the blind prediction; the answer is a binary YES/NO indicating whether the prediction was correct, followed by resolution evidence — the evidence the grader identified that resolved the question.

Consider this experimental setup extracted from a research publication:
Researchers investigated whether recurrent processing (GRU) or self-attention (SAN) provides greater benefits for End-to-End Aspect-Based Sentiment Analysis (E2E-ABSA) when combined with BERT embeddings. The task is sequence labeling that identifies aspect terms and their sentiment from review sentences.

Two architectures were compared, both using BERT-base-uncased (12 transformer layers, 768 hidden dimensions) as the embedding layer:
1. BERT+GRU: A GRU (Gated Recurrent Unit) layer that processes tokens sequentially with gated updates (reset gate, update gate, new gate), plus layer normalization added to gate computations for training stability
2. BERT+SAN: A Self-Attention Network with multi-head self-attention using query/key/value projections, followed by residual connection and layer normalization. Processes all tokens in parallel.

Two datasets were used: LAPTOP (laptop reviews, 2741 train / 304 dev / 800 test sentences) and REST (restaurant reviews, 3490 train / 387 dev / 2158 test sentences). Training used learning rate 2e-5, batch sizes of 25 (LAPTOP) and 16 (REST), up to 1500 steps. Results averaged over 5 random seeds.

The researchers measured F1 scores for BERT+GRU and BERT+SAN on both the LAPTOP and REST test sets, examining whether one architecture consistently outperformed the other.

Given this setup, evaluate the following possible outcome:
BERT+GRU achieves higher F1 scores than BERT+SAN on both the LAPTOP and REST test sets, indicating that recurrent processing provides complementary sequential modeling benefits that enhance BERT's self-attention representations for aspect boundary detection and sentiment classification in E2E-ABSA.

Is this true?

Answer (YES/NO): NO